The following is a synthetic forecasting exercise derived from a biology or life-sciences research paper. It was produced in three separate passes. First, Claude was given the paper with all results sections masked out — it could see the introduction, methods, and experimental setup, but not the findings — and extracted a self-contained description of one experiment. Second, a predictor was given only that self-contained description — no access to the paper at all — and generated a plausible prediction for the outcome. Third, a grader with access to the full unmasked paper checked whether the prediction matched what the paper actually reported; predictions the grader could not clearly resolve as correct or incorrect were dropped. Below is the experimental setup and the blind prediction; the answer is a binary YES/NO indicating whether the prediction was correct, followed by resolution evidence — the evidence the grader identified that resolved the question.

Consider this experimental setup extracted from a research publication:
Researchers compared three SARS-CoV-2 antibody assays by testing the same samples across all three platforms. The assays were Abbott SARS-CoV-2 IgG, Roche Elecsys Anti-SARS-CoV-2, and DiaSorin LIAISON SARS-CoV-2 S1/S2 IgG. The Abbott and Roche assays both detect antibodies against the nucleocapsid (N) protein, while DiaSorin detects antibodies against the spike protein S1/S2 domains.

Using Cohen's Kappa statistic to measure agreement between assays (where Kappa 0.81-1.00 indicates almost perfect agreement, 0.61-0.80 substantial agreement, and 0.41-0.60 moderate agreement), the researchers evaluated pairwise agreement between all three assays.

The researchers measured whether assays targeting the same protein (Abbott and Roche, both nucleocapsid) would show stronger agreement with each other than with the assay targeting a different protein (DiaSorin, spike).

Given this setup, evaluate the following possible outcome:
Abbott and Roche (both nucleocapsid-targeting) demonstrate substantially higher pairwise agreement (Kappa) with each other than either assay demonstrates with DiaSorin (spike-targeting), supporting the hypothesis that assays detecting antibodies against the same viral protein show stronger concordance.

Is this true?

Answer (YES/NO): YES